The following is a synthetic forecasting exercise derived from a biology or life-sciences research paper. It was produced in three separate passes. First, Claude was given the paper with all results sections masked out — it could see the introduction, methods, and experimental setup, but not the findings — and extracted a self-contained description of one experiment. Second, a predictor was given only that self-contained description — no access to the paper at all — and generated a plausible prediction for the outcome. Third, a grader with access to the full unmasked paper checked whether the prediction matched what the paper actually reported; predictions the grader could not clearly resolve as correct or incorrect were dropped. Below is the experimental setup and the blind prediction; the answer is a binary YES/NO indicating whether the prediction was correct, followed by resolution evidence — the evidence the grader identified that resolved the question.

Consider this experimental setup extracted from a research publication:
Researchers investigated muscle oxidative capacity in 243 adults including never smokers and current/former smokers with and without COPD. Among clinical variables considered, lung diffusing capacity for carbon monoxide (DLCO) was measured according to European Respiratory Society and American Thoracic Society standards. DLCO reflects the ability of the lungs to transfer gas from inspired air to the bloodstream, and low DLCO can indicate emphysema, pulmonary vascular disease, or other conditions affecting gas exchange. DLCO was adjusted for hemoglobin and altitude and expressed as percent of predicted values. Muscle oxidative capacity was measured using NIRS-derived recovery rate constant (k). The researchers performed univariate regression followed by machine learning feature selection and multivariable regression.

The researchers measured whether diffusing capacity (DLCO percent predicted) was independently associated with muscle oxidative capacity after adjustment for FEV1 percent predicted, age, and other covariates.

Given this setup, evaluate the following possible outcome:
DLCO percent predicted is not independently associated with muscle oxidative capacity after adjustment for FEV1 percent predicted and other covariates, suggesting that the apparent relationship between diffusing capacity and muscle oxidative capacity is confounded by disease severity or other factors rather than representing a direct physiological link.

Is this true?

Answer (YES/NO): YES